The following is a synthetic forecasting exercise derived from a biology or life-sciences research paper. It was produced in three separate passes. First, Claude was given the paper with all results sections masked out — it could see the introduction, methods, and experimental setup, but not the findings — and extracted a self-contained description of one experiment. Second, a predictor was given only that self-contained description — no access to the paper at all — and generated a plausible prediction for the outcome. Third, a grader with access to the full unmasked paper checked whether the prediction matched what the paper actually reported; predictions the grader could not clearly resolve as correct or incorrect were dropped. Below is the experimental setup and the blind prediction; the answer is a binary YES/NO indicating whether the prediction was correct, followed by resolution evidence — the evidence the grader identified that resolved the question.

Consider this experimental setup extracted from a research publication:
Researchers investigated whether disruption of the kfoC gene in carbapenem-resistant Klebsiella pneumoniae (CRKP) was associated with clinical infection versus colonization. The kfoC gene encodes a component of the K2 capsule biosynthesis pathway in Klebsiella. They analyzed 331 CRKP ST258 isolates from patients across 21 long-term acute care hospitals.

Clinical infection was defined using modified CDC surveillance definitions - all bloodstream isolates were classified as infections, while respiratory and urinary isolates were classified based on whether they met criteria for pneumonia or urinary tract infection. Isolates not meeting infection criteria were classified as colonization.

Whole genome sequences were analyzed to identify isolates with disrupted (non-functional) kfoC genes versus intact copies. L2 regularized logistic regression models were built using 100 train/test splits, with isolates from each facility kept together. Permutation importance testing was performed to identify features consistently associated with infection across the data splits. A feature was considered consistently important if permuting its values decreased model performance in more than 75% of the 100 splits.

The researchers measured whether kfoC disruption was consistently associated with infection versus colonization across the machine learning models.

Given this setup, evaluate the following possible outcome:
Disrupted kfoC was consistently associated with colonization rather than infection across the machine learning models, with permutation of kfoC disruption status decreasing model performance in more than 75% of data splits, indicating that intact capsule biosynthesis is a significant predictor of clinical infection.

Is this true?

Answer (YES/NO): NO